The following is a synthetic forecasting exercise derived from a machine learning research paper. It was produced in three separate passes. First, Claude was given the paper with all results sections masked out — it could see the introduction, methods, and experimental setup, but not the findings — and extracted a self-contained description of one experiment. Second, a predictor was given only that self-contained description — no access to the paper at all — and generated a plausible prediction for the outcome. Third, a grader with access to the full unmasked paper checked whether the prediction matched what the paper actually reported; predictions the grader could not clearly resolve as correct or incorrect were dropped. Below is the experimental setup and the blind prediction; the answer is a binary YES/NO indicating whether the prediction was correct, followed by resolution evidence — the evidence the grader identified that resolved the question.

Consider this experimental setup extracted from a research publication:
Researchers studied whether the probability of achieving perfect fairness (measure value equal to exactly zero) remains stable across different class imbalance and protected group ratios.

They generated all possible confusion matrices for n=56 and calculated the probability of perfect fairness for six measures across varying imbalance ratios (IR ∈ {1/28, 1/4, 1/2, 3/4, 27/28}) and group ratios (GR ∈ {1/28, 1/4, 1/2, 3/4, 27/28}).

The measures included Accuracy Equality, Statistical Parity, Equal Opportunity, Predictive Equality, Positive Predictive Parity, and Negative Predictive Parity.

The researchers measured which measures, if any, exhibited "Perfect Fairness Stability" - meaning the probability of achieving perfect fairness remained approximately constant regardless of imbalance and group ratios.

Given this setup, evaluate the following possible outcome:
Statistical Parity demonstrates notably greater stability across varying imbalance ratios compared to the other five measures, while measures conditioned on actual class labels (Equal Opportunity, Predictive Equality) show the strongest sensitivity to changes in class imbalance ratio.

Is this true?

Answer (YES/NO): NO